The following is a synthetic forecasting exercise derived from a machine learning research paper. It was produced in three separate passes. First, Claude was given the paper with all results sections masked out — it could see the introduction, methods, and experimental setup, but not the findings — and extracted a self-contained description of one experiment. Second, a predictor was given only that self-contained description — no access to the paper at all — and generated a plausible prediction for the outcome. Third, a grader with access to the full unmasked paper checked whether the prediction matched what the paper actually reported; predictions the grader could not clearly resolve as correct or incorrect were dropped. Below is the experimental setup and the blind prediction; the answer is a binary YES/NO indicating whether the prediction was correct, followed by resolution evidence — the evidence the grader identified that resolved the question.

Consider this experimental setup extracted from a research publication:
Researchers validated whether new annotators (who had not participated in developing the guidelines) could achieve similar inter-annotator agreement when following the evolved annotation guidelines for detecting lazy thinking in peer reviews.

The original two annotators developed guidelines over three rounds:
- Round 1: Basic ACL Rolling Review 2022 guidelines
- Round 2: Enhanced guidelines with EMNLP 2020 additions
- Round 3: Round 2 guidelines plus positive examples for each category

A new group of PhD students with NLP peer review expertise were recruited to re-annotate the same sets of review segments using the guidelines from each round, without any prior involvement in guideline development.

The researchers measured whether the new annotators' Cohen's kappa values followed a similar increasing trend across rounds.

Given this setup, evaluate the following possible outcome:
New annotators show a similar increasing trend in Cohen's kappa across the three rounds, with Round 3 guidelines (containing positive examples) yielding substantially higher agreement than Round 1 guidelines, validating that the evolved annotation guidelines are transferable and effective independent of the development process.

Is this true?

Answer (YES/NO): YES